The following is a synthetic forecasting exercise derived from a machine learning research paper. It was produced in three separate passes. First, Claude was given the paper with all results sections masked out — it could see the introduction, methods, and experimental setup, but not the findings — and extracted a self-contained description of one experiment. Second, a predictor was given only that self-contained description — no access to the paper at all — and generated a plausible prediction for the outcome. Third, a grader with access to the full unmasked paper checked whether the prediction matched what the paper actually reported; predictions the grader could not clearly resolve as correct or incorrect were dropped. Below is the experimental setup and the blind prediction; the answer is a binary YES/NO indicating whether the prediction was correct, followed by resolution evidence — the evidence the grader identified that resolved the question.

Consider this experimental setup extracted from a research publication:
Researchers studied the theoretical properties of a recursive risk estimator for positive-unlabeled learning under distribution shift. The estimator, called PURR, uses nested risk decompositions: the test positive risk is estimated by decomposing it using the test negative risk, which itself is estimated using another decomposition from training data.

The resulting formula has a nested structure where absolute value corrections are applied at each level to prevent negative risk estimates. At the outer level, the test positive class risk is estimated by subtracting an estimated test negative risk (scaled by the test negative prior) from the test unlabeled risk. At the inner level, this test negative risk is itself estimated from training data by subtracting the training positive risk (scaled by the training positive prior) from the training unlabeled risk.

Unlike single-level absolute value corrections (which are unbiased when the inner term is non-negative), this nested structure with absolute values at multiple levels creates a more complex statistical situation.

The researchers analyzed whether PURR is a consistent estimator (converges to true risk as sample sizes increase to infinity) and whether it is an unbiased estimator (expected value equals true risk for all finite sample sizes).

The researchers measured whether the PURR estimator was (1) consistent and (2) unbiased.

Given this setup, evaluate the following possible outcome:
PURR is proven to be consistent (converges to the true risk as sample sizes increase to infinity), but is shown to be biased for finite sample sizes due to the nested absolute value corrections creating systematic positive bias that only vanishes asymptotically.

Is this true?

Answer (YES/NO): NO